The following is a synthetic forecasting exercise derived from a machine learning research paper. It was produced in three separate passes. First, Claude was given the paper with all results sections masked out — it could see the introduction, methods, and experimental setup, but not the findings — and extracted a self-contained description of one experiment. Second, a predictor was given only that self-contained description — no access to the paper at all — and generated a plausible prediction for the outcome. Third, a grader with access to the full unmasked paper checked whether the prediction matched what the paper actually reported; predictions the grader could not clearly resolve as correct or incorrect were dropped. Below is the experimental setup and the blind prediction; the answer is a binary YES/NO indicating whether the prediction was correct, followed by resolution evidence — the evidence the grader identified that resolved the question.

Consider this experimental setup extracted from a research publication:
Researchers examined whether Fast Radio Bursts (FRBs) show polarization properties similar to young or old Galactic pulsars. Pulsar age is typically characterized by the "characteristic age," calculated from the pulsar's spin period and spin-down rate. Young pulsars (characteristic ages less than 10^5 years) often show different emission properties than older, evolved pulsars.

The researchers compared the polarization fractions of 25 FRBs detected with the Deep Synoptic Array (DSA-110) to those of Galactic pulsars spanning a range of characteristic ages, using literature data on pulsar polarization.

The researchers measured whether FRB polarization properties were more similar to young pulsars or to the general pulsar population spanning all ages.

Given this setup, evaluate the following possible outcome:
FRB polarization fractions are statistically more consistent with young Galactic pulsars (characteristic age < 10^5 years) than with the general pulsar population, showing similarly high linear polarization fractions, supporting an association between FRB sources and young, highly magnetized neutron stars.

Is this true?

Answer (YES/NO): YES